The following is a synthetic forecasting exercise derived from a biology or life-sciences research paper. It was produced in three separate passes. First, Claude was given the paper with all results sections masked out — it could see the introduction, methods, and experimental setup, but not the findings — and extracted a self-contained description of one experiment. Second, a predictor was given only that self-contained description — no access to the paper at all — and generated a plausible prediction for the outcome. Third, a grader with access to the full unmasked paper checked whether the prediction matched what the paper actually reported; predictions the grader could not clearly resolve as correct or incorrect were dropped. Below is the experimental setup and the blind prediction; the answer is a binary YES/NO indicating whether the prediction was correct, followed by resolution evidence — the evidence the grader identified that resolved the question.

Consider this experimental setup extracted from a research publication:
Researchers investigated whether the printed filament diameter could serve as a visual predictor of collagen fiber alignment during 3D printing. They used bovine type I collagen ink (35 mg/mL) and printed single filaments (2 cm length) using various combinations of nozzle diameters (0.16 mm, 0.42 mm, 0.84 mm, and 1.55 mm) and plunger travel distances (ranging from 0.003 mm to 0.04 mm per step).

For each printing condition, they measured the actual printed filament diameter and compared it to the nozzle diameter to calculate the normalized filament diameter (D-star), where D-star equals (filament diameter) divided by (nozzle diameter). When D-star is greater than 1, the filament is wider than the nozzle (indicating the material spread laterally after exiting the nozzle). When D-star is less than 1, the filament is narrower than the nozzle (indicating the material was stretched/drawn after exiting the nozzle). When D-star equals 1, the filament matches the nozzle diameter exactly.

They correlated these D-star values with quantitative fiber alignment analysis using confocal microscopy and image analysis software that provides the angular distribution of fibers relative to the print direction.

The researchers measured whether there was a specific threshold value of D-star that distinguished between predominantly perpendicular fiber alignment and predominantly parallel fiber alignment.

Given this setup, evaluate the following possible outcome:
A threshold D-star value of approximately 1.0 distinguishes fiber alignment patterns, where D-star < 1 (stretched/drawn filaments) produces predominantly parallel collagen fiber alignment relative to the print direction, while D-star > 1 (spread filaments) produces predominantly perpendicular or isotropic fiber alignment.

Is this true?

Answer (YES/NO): NO